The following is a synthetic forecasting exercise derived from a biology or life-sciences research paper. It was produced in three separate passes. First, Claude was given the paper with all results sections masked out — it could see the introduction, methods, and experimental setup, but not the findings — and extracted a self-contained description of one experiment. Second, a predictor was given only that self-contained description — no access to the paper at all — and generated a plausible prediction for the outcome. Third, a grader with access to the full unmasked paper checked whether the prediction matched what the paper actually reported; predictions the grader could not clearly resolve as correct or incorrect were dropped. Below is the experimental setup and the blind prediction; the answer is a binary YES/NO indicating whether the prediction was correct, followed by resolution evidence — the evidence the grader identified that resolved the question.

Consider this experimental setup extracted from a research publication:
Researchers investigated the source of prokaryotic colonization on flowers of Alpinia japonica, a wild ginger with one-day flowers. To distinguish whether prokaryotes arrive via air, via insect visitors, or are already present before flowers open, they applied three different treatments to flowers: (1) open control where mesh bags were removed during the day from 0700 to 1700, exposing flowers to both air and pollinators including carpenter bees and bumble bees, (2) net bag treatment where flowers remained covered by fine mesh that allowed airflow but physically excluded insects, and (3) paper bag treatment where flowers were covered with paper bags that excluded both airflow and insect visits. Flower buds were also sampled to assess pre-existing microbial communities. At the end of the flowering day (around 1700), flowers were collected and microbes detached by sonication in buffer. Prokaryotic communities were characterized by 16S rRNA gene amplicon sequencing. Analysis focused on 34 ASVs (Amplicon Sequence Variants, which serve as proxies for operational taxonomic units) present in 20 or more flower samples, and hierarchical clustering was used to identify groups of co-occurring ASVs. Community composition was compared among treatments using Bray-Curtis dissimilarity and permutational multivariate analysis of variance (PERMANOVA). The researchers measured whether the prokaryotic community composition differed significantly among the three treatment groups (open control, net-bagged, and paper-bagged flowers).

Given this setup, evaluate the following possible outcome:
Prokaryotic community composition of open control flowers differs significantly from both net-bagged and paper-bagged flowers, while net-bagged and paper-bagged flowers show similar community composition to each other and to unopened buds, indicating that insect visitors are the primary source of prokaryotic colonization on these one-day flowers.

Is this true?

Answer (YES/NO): NO